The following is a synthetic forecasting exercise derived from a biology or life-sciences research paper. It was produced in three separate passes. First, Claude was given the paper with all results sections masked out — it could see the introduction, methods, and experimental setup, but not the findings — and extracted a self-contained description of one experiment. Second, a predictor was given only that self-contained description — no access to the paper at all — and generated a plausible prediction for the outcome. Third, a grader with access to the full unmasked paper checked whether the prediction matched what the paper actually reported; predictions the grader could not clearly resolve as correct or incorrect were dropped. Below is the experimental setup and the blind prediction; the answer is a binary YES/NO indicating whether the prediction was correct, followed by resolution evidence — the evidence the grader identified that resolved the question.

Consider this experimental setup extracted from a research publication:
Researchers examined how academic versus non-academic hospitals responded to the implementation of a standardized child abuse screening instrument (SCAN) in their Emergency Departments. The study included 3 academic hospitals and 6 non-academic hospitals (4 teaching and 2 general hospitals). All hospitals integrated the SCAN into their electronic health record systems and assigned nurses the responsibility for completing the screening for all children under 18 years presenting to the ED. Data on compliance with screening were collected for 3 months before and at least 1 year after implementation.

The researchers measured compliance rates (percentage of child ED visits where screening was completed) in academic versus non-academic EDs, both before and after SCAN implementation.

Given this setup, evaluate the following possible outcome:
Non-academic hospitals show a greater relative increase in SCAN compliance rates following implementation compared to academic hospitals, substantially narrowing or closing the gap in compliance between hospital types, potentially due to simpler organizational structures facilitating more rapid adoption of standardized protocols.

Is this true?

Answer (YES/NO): NO